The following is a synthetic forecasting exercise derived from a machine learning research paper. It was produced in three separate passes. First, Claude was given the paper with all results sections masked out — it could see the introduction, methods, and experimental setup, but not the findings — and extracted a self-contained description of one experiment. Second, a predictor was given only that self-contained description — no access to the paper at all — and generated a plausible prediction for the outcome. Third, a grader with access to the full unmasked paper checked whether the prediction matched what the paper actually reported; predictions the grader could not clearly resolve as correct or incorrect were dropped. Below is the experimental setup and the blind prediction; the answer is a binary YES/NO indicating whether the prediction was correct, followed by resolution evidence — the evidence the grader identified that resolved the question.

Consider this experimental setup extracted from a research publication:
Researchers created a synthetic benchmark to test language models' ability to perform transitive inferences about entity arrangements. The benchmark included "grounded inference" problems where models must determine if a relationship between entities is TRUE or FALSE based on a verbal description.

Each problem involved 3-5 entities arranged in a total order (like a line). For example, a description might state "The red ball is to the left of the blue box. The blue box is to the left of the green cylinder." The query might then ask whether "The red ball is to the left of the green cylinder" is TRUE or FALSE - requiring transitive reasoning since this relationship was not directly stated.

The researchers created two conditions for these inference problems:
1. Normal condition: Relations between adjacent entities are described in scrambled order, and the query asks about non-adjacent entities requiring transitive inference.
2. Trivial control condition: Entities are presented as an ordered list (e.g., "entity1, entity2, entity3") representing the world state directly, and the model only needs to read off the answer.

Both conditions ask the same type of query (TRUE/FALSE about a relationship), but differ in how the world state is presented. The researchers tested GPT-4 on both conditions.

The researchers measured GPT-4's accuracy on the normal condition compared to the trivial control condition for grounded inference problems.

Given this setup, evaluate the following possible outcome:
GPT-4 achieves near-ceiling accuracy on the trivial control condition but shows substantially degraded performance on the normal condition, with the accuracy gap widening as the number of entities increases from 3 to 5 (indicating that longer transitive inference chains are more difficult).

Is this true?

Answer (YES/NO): YES